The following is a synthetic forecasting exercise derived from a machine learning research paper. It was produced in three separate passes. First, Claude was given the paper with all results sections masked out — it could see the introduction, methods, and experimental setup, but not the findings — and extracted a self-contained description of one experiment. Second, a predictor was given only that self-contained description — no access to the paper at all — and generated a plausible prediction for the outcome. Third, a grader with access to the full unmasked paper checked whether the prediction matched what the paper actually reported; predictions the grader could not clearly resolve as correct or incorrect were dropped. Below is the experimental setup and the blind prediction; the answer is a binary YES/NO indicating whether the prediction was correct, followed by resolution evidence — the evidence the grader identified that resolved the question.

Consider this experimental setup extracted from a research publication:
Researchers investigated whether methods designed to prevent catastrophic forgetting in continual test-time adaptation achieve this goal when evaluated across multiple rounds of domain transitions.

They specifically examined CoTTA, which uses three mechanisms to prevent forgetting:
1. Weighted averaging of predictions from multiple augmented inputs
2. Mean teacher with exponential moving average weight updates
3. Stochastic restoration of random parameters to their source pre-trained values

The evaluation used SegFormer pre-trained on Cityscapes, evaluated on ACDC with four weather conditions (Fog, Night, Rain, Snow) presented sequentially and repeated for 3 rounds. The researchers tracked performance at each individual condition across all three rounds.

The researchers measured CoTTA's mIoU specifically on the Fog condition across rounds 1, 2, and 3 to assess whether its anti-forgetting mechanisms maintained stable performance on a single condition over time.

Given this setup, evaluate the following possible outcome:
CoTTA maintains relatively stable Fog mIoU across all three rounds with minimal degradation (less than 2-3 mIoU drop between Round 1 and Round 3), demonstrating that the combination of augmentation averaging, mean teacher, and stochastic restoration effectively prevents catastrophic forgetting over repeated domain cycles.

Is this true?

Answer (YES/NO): YES